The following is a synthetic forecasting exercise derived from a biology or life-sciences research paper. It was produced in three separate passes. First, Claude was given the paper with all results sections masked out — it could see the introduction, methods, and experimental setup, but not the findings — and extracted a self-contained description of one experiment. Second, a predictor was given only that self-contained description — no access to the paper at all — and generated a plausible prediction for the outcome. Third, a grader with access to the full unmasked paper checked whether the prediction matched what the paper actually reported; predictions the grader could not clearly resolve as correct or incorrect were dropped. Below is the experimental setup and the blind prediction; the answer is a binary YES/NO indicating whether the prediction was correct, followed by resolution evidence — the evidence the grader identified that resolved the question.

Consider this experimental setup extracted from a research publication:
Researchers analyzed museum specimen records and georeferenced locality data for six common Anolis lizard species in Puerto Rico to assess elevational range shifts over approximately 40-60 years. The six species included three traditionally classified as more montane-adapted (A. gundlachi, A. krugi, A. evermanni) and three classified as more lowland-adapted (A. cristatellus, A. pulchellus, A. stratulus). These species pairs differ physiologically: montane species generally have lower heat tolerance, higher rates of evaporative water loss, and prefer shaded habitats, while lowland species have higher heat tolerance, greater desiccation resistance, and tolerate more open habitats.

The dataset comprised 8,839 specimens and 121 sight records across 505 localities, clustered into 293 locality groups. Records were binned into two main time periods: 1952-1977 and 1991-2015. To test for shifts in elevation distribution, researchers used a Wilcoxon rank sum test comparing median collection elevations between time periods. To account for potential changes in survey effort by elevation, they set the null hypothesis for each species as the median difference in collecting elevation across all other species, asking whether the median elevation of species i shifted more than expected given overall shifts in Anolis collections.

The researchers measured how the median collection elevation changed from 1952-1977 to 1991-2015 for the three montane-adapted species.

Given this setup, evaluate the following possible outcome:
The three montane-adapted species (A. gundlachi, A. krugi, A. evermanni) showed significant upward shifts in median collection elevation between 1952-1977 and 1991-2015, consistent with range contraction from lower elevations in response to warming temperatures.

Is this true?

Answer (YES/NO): NO